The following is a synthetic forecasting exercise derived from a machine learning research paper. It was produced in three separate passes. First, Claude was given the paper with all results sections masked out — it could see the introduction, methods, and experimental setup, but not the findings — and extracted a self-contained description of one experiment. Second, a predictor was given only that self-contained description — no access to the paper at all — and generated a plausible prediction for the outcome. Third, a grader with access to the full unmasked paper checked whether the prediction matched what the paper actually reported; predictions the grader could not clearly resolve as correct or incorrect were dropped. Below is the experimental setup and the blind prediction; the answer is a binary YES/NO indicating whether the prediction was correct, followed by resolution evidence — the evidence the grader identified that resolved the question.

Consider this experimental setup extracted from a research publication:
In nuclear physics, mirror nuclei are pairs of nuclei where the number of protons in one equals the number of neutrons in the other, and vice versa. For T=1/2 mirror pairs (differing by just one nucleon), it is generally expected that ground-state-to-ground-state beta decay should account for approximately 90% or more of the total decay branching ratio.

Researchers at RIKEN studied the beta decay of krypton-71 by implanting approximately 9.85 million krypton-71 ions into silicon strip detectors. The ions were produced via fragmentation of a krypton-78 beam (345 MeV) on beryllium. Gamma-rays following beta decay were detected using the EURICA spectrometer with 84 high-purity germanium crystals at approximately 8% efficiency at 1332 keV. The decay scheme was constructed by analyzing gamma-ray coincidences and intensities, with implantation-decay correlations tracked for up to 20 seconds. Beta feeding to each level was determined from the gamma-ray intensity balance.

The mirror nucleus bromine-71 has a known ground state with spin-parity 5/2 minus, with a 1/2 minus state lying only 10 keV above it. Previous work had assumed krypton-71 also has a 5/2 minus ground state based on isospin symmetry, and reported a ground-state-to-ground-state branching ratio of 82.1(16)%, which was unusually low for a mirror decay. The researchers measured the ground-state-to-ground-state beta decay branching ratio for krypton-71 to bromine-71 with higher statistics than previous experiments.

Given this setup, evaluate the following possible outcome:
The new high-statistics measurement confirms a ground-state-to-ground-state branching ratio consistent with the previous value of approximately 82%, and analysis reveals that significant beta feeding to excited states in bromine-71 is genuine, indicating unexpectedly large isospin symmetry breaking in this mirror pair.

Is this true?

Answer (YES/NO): NO